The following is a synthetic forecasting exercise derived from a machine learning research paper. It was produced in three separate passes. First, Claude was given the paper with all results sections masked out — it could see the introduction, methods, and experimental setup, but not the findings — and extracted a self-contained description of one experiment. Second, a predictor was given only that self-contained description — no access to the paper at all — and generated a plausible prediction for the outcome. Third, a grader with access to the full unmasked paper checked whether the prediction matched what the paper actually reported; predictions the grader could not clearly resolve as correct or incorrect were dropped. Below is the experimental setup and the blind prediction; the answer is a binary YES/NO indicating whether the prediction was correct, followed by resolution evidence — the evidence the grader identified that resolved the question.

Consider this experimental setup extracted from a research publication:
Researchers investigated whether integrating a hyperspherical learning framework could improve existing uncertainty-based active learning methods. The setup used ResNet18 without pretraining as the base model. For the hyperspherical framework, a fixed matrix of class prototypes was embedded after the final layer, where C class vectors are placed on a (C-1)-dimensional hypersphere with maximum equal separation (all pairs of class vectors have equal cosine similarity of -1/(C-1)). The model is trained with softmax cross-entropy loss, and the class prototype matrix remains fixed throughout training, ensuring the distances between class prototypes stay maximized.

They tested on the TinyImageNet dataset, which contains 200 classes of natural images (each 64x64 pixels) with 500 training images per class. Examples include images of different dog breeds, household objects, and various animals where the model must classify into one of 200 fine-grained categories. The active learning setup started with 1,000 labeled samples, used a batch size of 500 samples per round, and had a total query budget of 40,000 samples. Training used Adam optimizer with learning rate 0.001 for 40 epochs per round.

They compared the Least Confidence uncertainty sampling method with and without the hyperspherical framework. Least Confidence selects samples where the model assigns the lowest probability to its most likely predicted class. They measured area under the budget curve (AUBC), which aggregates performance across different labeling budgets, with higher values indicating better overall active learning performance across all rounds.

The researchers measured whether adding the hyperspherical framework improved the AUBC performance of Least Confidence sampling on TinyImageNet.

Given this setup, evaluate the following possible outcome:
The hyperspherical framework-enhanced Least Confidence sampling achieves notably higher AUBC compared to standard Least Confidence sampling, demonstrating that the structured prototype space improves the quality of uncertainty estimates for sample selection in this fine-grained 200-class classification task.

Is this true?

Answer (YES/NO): NO